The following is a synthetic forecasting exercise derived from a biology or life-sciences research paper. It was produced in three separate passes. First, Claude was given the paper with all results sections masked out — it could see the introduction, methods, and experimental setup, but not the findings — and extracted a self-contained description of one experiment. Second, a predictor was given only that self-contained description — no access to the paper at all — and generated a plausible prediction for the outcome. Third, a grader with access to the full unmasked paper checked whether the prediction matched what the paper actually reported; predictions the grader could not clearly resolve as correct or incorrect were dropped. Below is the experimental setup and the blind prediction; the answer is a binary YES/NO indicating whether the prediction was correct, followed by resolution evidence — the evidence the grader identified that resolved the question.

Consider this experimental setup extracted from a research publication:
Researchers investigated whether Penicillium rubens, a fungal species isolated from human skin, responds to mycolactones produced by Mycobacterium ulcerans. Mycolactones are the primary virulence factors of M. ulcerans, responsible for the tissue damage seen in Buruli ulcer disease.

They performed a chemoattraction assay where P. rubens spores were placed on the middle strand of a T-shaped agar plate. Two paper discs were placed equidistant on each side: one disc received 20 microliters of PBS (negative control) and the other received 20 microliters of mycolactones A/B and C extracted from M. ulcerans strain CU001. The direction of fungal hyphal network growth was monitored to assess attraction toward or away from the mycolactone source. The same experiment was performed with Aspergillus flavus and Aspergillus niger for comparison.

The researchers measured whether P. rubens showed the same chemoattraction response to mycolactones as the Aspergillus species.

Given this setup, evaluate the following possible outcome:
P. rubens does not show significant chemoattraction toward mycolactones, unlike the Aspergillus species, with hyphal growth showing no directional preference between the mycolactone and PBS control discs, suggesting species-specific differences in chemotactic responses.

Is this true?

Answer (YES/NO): YES